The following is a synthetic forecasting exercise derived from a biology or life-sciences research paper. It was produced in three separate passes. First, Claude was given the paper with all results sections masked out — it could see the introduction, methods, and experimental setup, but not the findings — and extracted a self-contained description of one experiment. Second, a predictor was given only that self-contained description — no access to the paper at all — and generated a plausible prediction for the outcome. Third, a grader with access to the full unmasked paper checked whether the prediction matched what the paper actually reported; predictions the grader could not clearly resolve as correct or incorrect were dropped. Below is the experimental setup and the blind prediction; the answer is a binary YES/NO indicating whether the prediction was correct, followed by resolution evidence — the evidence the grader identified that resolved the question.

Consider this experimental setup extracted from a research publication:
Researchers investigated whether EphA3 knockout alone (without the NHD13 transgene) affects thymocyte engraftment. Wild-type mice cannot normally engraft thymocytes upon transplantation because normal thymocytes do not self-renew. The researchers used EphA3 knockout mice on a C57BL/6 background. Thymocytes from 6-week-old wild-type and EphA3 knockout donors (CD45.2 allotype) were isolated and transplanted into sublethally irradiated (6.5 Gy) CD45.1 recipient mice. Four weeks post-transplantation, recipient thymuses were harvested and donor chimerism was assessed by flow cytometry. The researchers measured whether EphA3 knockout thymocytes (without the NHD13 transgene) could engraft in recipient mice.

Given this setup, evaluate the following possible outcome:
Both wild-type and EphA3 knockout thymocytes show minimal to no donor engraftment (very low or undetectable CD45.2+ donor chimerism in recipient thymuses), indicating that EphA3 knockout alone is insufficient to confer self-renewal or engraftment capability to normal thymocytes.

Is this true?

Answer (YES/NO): YES